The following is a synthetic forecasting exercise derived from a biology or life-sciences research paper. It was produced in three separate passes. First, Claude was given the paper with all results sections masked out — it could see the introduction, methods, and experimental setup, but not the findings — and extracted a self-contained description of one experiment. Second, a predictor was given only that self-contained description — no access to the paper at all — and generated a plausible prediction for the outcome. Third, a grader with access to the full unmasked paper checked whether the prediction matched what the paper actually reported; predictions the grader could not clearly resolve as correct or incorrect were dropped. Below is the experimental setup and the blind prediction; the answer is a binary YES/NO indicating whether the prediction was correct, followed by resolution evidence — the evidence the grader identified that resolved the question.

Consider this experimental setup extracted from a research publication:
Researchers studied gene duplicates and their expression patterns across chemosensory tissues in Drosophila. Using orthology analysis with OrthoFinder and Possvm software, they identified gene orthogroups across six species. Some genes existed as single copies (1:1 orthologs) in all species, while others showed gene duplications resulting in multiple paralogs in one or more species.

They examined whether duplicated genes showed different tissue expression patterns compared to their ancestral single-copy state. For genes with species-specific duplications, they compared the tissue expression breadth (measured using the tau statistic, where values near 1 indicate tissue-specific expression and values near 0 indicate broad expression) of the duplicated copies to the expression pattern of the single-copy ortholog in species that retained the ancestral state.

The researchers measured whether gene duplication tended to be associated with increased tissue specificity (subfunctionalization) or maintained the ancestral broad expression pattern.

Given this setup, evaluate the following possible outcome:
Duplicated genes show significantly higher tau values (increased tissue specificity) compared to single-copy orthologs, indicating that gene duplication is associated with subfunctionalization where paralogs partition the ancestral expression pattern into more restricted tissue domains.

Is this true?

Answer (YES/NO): YES